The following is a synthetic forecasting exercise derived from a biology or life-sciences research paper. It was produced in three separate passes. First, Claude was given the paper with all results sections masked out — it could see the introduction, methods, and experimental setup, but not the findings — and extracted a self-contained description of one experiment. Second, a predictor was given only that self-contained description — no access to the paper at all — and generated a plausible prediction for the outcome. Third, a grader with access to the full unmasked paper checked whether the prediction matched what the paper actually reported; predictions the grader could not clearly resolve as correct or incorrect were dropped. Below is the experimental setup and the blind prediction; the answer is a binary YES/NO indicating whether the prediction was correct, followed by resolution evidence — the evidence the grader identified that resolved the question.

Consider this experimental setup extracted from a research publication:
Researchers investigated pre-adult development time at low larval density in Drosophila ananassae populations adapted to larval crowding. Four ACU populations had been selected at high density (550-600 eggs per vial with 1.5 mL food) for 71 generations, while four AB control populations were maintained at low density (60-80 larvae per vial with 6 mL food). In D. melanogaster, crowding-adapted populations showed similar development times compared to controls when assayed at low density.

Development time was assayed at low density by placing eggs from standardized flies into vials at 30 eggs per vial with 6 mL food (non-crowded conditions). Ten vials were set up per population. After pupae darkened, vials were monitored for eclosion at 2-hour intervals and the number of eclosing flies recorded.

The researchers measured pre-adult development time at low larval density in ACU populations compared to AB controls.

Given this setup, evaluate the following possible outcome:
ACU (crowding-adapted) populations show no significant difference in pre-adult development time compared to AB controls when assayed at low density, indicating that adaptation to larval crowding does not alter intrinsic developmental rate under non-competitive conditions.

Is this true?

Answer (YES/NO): NO